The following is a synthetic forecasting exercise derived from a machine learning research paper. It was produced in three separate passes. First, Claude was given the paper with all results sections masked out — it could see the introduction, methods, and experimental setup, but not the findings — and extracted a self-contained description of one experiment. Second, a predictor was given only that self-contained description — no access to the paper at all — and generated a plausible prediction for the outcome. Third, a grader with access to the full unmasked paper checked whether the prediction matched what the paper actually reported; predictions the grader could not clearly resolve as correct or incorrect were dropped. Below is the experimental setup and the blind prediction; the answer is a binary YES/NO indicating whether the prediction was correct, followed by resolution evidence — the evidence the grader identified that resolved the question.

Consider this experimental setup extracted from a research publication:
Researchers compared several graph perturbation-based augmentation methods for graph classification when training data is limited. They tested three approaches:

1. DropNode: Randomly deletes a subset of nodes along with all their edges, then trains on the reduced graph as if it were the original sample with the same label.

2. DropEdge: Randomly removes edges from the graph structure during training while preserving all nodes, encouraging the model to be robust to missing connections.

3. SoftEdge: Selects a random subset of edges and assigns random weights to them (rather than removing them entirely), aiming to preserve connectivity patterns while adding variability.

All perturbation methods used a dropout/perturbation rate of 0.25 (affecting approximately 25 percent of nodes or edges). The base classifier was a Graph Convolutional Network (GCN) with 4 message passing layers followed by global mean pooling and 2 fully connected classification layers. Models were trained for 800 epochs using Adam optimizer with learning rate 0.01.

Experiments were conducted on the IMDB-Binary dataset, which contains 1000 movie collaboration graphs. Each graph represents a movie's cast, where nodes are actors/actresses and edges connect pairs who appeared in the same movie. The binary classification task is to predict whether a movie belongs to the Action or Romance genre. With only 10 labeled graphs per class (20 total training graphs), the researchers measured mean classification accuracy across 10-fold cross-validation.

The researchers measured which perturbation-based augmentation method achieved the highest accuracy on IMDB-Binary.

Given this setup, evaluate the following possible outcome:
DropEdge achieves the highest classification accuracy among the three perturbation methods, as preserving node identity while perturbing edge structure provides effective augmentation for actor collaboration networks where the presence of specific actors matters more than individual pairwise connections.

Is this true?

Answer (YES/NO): NO